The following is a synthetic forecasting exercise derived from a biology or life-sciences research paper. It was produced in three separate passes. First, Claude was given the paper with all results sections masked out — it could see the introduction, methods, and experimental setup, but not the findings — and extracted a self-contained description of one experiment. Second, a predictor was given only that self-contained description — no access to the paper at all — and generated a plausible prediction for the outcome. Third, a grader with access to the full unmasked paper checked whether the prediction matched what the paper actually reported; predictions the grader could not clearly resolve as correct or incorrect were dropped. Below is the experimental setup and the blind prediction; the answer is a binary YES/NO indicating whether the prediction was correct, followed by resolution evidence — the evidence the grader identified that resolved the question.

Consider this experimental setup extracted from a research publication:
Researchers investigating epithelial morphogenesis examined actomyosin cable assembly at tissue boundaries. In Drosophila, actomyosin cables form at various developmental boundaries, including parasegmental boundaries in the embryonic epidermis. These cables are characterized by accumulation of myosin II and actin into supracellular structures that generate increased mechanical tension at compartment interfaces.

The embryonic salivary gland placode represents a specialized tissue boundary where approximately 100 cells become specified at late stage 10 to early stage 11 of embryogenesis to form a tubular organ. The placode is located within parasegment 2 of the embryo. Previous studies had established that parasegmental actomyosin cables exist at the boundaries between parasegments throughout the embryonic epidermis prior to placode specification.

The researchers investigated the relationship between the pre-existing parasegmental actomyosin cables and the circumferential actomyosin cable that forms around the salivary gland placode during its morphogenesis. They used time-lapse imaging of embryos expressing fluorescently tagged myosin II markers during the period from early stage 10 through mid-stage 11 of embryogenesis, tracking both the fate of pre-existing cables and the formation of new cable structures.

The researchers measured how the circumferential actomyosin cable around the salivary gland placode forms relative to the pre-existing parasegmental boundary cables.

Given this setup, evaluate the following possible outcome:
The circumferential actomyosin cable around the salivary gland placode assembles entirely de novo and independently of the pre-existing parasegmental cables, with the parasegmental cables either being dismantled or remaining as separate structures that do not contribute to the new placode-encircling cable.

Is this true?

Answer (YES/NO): NO